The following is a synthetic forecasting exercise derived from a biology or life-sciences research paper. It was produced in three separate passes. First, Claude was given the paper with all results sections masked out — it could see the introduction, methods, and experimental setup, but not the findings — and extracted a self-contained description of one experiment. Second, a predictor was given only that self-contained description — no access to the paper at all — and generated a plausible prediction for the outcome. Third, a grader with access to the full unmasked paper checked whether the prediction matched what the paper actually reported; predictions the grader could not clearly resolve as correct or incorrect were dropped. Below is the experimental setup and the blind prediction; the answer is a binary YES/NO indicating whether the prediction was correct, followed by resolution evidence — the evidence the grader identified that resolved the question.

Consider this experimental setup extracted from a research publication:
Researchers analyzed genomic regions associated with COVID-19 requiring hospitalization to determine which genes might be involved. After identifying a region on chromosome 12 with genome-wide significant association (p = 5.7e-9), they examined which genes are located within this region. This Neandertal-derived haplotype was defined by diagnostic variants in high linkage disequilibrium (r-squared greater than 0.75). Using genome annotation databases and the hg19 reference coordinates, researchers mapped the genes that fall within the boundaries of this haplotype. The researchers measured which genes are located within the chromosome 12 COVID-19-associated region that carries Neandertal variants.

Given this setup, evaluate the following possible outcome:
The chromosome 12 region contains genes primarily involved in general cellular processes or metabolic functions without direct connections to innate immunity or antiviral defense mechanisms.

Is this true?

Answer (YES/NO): NO